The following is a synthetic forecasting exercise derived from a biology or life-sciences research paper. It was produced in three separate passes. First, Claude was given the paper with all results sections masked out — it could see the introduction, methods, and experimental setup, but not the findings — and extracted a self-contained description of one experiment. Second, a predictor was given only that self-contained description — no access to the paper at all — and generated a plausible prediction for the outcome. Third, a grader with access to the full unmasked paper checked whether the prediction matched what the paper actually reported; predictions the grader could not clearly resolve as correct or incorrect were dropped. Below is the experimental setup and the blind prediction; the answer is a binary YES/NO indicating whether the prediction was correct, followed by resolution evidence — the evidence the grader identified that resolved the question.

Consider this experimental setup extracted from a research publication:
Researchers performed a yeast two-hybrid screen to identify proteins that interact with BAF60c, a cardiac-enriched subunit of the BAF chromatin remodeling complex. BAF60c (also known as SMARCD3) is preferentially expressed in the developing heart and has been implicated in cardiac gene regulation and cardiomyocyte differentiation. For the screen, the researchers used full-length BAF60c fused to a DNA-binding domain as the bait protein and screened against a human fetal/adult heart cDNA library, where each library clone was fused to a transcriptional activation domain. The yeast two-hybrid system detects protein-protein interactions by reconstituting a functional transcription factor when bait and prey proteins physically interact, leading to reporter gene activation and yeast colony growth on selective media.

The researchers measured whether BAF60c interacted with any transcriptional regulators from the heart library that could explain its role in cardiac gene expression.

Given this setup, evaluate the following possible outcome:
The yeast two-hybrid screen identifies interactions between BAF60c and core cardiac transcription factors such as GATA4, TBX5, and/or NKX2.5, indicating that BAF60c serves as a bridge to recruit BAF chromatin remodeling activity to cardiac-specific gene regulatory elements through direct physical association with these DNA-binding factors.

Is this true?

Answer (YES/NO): NO